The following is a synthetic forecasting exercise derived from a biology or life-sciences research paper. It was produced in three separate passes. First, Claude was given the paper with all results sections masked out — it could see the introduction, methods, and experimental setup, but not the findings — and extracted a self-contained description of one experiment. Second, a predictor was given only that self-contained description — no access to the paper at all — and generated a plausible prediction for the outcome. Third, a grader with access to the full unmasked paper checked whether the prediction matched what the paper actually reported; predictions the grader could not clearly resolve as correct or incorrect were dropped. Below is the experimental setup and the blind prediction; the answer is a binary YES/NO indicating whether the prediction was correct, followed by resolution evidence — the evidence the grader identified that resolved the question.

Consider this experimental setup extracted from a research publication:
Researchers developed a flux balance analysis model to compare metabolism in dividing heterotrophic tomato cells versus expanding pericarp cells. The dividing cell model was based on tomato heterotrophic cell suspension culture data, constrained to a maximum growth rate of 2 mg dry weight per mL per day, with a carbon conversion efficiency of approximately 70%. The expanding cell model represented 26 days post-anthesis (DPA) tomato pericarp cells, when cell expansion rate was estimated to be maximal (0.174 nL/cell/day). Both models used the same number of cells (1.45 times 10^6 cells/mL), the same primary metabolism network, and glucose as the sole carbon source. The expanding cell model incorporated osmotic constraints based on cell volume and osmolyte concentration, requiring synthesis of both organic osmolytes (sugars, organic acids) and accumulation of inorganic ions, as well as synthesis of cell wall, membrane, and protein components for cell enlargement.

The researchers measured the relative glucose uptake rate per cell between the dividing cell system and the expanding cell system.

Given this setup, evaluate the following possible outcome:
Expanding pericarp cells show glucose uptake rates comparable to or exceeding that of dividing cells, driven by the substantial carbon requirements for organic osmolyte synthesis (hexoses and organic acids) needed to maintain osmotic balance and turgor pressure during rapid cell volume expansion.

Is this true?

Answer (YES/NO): YES